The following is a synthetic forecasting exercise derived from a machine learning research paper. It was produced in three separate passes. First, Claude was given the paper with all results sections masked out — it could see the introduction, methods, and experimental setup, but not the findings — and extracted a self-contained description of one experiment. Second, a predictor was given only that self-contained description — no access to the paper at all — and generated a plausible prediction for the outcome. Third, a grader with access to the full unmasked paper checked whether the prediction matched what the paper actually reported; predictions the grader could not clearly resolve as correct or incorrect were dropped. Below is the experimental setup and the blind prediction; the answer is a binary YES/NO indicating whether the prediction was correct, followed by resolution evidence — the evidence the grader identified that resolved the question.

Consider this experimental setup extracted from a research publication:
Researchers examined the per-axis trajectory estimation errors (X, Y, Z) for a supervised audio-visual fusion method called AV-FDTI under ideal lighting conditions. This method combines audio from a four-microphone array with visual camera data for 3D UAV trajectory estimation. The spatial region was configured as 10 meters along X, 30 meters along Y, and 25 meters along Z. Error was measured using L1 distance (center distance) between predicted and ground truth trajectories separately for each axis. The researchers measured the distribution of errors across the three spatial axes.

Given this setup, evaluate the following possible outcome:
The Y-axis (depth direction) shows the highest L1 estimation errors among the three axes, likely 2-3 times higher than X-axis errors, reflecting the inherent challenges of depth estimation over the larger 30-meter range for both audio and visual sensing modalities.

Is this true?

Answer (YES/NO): NO